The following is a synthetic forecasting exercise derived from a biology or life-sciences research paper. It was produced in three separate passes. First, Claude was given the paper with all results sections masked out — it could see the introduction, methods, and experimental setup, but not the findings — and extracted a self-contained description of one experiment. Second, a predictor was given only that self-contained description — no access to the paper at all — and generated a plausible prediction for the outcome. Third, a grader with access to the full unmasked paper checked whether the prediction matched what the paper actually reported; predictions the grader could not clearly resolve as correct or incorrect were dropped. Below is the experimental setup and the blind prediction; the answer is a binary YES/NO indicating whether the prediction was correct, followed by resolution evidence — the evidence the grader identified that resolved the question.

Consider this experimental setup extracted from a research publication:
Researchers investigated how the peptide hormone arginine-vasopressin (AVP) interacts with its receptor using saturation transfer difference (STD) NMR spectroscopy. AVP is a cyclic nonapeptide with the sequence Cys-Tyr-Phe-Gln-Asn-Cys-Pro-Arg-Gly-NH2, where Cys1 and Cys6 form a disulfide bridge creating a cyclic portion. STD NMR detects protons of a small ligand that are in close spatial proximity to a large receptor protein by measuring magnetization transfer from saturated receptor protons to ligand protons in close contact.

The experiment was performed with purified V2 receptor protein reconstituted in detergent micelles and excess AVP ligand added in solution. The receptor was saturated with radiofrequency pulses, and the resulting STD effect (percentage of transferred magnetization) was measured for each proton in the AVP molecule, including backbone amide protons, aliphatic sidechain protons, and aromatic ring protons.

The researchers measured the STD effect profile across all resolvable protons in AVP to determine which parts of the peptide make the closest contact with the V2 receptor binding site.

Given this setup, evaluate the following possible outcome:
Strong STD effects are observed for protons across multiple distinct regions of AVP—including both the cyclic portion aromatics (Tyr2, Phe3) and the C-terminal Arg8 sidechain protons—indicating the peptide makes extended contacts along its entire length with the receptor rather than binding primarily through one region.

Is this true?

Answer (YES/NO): NO